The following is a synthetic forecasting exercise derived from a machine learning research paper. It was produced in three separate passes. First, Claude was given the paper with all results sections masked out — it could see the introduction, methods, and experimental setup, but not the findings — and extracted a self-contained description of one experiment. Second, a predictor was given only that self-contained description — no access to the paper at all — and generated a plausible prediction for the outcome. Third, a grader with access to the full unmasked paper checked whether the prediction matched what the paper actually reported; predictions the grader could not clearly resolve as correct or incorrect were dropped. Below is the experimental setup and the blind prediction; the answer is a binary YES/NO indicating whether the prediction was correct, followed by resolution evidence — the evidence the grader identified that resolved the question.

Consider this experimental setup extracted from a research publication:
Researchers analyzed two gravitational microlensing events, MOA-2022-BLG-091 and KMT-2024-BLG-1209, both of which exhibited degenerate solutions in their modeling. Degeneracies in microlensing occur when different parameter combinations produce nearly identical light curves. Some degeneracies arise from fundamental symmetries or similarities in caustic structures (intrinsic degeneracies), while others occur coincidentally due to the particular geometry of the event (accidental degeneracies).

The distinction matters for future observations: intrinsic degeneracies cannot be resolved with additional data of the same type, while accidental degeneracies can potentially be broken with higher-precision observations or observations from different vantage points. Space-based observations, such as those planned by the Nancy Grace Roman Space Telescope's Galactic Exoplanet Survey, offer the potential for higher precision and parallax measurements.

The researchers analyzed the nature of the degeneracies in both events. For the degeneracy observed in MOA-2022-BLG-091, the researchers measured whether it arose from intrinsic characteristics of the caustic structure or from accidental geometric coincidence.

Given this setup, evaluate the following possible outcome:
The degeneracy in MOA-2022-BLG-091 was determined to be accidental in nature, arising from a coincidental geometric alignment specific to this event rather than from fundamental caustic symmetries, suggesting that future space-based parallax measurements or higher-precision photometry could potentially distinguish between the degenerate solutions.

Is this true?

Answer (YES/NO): YES